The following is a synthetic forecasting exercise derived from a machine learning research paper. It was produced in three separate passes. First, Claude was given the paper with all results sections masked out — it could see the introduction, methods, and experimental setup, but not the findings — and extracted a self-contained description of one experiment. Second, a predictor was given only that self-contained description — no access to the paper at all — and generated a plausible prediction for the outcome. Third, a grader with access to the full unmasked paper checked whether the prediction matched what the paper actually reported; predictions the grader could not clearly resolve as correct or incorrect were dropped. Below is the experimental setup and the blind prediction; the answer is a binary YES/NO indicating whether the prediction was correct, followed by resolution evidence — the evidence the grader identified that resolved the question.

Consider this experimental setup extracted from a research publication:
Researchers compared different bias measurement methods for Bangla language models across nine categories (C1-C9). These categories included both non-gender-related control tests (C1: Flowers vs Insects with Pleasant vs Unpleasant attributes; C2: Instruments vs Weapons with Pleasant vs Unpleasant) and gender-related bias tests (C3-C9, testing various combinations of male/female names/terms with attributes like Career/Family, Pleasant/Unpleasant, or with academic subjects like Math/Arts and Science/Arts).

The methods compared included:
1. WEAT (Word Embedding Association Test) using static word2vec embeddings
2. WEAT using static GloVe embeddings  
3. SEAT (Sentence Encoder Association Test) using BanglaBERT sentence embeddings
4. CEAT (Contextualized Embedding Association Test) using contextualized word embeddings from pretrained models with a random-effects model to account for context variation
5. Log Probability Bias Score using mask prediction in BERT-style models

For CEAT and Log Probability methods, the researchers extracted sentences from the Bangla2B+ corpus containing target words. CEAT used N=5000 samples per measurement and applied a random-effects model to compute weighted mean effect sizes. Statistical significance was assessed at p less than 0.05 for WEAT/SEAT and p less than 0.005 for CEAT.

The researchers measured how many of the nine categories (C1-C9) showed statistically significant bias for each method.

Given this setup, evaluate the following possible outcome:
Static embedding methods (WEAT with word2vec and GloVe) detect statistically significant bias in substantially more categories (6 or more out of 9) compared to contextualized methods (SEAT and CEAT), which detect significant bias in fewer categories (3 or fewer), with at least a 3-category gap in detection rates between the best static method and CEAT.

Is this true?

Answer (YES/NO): NO